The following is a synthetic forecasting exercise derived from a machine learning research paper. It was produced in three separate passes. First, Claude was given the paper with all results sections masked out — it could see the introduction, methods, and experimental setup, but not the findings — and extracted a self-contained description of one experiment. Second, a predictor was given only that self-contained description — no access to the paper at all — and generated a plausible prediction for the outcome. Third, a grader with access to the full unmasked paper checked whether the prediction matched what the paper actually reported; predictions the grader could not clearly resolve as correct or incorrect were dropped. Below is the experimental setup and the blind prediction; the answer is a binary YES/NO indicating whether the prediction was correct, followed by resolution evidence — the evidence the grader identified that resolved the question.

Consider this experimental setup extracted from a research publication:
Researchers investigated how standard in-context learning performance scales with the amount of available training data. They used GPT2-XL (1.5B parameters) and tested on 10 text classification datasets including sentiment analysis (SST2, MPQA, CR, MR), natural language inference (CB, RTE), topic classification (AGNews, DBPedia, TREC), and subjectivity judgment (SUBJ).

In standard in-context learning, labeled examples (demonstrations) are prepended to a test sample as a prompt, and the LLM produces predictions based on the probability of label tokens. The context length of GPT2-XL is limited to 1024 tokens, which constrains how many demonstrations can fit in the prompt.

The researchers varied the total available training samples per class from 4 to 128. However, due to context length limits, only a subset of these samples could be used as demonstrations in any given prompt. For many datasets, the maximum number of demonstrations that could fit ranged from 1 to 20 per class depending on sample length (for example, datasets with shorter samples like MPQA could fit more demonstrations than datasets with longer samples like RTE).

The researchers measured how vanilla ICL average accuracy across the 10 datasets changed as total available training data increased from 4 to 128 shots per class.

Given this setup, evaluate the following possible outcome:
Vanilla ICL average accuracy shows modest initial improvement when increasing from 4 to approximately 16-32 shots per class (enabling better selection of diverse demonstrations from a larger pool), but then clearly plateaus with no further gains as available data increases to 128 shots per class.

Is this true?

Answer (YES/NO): YES